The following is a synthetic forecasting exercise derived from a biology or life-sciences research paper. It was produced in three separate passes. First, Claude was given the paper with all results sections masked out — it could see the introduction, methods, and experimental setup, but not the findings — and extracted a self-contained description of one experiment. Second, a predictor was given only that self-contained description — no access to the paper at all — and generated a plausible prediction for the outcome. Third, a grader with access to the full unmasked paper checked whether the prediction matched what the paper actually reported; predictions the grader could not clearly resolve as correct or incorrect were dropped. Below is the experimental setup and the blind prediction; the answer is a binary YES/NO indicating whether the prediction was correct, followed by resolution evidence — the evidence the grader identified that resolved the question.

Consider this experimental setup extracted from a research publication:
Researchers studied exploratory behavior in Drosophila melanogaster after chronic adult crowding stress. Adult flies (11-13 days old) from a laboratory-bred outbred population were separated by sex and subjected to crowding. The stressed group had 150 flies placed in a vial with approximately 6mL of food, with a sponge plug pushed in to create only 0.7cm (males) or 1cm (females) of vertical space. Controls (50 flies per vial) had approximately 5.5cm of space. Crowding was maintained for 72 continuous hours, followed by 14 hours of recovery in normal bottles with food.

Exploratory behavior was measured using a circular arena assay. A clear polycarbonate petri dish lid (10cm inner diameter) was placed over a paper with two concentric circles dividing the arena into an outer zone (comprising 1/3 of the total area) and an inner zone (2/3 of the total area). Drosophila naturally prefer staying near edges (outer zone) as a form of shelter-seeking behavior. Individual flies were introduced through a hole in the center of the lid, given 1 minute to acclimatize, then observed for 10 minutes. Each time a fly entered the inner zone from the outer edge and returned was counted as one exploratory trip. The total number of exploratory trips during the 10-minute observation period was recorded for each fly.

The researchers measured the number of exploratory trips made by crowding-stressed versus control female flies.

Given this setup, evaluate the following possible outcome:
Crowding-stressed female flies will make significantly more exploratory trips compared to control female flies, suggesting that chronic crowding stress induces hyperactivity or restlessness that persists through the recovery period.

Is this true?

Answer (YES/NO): NO